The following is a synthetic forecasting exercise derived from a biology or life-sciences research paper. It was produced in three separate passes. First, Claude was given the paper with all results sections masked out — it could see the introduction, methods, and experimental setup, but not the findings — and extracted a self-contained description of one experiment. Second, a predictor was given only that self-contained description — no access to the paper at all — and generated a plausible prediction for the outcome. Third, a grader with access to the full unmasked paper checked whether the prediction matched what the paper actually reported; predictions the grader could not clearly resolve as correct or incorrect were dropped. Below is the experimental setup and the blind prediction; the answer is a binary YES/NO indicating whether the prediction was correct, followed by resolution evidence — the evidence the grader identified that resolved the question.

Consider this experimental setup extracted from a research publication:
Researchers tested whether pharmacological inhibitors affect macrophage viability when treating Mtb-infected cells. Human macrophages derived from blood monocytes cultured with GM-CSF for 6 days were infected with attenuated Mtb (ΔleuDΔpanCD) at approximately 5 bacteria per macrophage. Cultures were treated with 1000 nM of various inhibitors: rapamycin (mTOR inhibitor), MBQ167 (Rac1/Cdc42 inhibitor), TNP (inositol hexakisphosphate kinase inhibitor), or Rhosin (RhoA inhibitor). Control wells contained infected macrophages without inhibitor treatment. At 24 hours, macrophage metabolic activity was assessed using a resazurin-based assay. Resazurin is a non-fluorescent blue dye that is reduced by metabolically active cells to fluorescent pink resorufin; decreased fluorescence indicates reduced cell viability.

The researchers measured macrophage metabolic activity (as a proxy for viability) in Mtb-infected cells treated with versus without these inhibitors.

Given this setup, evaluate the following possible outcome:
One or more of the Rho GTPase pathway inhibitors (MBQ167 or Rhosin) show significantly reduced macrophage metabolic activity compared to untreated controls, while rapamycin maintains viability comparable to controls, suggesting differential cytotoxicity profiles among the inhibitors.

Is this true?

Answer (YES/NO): NO